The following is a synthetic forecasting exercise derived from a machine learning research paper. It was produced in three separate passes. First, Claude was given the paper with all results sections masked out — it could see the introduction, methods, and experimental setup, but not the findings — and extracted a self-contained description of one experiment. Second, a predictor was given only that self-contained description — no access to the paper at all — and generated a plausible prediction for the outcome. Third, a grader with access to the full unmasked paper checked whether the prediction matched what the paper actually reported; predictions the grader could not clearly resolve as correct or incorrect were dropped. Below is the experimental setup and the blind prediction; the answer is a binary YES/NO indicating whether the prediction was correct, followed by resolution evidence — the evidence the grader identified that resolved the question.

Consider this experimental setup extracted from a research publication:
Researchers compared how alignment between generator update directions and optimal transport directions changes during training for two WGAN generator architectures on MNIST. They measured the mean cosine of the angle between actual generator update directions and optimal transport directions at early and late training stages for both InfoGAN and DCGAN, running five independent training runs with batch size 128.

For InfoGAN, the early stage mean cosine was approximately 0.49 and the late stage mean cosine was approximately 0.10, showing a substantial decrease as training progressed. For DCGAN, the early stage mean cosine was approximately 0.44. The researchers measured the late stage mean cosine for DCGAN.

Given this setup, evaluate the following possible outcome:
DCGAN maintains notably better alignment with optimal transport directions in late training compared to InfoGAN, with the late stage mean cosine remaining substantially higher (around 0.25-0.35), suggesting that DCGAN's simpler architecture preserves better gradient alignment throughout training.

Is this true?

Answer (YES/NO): NO